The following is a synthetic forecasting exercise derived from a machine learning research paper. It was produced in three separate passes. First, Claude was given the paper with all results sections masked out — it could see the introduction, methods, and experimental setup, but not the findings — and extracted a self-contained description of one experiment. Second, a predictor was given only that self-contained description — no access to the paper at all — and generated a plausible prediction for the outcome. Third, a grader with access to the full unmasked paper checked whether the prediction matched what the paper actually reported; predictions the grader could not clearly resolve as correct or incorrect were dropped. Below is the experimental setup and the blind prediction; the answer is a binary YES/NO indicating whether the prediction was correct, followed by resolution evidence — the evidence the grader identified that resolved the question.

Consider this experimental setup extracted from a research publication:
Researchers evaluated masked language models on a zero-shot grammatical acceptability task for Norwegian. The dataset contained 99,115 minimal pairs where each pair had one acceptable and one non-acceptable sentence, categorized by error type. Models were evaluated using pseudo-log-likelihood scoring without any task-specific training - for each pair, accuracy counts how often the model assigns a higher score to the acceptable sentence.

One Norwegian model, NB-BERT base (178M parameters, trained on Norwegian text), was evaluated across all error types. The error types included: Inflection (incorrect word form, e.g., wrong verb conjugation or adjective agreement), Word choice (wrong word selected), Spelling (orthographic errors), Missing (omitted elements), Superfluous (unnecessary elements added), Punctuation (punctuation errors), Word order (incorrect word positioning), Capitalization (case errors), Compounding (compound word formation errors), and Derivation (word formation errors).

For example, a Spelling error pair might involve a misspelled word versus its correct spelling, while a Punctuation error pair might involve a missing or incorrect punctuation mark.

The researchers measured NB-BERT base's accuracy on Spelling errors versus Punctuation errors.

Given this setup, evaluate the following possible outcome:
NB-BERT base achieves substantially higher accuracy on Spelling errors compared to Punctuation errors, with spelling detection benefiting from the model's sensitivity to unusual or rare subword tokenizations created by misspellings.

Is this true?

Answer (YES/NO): YES